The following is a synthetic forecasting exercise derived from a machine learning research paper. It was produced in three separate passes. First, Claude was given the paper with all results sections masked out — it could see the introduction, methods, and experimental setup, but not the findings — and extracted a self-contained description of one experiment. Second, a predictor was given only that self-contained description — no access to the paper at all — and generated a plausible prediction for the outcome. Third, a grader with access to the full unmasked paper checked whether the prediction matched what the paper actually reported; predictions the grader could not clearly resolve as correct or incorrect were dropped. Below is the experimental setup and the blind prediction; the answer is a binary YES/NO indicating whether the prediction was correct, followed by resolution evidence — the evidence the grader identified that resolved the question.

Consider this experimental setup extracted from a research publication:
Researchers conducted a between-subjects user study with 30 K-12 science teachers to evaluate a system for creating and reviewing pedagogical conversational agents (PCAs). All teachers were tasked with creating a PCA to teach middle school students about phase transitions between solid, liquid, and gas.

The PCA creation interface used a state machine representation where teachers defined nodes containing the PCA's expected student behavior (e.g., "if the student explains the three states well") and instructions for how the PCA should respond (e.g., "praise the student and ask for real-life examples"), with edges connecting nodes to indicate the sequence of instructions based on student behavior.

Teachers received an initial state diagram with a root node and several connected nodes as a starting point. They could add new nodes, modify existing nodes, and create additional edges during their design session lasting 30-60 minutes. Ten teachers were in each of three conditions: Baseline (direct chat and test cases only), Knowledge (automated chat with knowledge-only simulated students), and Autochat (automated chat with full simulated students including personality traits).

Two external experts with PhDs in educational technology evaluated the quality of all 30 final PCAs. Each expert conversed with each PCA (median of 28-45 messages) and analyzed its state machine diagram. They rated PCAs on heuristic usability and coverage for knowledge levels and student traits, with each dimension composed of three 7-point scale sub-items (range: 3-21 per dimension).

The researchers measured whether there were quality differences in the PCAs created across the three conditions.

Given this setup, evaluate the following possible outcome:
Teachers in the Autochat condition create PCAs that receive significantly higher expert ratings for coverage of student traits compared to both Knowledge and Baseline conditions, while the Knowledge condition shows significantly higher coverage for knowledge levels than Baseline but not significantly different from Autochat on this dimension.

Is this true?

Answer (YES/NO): NO